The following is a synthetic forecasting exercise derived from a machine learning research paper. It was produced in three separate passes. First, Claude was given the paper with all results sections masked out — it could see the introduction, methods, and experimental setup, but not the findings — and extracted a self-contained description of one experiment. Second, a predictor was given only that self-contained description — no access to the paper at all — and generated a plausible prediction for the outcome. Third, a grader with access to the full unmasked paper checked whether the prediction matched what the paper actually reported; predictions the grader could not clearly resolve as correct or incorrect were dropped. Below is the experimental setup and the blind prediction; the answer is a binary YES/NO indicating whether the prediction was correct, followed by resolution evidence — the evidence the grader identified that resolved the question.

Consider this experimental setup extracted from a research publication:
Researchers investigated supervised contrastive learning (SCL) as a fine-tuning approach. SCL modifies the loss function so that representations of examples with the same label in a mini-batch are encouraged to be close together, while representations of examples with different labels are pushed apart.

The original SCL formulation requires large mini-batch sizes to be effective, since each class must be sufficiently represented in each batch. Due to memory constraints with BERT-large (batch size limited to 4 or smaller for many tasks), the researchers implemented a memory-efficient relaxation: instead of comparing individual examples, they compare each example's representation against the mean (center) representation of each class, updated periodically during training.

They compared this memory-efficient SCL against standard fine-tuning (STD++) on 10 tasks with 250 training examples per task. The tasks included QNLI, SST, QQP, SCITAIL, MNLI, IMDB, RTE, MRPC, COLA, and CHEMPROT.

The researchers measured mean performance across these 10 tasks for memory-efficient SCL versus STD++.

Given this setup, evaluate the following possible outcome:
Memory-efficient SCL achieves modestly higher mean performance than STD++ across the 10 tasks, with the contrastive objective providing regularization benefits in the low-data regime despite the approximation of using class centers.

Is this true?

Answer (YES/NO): NO